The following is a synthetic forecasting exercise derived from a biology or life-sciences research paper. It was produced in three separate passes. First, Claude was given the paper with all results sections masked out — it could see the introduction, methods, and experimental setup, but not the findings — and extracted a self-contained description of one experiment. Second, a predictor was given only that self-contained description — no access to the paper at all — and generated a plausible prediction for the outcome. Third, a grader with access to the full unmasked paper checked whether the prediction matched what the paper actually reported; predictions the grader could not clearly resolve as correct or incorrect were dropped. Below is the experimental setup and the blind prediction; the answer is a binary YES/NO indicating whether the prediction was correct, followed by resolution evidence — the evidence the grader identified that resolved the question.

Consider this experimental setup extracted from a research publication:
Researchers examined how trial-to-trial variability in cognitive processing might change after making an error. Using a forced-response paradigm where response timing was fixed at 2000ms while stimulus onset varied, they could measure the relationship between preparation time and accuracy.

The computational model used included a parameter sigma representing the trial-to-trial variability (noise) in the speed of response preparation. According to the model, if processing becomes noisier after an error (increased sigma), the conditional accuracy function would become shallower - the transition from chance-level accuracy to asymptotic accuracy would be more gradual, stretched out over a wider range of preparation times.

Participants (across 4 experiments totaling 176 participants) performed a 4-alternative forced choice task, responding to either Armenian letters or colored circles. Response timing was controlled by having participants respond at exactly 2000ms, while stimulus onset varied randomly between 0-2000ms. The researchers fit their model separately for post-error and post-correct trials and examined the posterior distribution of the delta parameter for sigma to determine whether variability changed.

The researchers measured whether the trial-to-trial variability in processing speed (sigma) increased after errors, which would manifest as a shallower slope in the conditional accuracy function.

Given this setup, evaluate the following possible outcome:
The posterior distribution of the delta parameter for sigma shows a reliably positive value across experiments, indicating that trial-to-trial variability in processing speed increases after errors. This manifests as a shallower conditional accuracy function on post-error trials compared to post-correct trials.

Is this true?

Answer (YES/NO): NO